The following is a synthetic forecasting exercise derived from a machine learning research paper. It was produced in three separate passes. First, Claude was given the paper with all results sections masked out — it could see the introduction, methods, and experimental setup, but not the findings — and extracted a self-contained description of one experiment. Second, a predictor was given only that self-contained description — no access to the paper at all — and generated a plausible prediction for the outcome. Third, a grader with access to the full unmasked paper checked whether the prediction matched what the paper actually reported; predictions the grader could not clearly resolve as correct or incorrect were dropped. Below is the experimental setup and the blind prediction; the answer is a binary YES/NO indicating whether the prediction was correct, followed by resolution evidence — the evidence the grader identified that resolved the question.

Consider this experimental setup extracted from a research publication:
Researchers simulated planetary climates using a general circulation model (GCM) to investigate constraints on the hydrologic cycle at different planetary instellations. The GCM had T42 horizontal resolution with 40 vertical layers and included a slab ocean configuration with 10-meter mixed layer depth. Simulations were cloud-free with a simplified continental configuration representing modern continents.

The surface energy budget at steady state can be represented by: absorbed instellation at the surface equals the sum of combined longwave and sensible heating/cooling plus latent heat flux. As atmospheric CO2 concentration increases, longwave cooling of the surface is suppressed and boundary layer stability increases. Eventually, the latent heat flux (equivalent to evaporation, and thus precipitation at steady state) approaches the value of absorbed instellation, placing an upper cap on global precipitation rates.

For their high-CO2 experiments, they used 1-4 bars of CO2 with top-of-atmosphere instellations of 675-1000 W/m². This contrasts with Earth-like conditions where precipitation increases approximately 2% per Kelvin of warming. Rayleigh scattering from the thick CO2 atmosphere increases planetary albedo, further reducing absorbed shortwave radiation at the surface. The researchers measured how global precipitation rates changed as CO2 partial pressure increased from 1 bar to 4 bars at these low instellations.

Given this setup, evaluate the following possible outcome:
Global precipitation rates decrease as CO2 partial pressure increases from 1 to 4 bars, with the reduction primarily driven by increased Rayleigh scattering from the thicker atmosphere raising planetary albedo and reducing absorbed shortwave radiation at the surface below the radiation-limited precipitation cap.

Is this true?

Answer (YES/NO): YES